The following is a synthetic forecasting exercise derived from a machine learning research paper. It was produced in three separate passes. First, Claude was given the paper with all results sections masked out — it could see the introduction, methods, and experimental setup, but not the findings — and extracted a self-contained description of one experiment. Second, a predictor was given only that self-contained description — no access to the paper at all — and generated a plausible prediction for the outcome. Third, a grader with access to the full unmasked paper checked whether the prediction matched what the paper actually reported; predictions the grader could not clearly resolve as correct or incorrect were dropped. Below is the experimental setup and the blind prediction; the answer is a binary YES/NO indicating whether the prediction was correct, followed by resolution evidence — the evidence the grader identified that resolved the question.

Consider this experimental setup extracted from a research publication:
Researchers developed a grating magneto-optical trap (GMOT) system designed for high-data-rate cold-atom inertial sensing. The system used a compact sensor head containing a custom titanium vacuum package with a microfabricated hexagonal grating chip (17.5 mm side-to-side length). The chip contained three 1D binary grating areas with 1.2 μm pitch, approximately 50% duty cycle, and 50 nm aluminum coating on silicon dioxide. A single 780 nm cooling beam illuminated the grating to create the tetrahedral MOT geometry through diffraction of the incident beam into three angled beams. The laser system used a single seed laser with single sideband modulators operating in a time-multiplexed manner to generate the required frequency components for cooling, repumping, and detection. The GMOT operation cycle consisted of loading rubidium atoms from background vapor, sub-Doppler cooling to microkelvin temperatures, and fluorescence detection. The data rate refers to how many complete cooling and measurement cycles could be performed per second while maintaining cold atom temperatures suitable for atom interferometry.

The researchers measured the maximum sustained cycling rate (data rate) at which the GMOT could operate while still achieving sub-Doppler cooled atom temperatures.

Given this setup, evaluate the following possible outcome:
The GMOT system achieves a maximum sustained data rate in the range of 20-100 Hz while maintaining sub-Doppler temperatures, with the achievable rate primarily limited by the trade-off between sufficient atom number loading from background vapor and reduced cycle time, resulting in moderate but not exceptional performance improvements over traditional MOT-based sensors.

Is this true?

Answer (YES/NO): NO